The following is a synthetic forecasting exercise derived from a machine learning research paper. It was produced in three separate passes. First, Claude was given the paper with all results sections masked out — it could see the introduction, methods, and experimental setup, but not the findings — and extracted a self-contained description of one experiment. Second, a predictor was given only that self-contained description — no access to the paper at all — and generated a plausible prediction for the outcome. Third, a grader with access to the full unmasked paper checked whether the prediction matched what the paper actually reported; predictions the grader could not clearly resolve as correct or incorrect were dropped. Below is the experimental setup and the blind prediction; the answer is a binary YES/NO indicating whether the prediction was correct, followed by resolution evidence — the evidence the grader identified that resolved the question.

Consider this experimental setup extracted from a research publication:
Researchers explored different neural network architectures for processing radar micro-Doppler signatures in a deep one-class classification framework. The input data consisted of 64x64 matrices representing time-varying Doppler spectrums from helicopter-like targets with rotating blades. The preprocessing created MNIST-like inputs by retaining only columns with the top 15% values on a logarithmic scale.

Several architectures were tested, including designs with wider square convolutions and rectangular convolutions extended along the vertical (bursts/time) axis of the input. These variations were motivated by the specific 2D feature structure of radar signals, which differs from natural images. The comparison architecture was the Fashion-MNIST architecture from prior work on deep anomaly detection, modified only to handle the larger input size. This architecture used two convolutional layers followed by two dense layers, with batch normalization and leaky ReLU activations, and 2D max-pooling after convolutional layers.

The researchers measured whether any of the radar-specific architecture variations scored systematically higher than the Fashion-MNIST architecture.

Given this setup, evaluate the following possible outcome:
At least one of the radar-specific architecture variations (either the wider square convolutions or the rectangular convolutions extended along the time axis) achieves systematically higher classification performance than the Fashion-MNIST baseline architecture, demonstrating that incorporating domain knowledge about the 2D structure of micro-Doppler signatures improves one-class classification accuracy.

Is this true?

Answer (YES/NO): NO